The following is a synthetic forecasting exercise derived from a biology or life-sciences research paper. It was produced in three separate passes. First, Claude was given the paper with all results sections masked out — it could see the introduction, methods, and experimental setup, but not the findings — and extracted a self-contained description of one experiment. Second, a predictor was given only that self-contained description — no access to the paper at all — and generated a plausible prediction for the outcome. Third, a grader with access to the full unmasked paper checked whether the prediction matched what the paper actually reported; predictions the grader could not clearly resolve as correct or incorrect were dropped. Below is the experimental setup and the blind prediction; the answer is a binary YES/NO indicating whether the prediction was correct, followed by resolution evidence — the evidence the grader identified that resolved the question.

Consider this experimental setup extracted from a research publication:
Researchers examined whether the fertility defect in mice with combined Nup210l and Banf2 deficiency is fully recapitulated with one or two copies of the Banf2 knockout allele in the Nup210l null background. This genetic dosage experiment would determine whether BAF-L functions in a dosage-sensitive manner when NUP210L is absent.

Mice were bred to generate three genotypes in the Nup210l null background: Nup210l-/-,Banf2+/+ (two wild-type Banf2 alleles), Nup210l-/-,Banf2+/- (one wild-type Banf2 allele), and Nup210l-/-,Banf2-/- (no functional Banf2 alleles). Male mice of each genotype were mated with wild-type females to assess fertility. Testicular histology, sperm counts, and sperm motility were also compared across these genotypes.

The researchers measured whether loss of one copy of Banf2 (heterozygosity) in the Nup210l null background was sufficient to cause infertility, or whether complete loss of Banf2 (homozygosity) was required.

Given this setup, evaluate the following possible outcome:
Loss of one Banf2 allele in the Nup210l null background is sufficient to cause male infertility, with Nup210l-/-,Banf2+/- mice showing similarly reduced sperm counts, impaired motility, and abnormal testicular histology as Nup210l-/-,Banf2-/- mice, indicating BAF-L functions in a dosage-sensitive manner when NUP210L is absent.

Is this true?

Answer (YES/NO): YES